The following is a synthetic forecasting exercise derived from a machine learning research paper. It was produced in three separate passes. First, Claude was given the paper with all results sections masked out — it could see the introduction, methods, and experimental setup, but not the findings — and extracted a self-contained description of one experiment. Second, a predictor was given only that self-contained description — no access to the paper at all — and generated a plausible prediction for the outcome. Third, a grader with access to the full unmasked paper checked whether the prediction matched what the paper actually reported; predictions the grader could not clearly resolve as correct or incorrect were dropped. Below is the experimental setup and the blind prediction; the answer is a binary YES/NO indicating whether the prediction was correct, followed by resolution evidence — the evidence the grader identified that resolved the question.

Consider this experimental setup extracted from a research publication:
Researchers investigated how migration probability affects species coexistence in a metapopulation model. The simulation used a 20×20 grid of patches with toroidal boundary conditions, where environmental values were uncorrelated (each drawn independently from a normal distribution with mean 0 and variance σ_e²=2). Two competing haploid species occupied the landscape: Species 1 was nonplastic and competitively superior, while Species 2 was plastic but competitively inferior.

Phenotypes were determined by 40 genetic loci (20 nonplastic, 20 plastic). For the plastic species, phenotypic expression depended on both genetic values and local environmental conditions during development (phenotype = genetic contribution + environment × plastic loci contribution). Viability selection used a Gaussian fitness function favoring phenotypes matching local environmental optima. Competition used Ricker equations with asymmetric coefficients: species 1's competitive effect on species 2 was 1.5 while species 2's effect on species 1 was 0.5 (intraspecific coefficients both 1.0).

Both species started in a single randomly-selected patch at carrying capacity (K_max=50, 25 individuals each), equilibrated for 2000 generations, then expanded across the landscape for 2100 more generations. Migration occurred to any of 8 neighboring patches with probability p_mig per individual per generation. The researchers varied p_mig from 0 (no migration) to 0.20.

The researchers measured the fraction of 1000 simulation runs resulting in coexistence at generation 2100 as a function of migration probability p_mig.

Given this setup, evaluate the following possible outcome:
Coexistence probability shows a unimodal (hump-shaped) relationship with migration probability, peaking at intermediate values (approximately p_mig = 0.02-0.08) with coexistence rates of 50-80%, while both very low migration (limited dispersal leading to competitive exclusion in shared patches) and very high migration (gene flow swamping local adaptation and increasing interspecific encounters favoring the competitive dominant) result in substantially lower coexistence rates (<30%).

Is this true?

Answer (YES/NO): NO